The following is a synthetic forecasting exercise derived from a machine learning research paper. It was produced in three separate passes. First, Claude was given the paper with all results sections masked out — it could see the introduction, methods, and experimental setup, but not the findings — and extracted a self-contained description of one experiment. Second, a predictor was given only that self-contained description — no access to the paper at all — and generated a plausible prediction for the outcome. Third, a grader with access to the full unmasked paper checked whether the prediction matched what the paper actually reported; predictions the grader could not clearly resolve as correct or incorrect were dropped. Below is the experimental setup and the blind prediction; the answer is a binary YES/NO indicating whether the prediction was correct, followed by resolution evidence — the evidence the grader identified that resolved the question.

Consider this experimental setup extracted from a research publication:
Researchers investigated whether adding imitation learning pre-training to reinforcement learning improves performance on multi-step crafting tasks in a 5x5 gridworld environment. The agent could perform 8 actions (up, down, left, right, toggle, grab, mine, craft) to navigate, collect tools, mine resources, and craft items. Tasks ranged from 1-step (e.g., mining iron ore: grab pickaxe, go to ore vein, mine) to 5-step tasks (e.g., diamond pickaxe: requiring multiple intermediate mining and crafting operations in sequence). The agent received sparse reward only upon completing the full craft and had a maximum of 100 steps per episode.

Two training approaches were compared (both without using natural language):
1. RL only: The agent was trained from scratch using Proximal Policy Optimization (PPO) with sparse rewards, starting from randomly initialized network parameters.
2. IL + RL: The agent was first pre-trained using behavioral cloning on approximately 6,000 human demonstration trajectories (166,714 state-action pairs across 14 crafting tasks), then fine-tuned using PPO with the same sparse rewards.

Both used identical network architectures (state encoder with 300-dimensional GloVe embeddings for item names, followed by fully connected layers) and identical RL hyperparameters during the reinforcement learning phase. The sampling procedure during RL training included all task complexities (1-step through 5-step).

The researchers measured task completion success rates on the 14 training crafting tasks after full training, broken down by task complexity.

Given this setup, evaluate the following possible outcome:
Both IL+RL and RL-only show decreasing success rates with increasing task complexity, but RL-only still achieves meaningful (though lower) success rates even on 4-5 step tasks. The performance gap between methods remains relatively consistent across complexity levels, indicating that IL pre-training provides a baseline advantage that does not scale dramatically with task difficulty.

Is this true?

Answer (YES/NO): NO